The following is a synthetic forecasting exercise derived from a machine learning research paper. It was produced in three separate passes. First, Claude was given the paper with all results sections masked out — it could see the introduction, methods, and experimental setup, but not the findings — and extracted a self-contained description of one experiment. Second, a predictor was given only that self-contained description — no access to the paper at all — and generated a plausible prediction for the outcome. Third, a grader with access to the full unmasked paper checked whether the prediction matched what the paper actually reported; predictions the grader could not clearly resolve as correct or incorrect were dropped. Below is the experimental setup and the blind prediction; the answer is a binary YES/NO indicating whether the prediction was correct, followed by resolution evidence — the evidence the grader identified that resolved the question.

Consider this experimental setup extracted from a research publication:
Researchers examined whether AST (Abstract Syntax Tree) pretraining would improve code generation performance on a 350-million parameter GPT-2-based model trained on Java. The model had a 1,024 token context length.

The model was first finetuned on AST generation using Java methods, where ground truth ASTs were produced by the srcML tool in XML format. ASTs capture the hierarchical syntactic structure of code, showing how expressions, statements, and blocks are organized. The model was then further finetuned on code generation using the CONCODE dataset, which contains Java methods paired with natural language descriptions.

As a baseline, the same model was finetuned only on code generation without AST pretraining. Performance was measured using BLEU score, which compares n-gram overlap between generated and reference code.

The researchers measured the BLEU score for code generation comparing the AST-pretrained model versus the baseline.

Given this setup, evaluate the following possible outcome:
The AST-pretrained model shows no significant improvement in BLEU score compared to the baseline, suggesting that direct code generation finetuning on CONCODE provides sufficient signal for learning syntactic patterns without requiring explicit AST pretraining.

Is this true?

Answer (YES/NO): NO